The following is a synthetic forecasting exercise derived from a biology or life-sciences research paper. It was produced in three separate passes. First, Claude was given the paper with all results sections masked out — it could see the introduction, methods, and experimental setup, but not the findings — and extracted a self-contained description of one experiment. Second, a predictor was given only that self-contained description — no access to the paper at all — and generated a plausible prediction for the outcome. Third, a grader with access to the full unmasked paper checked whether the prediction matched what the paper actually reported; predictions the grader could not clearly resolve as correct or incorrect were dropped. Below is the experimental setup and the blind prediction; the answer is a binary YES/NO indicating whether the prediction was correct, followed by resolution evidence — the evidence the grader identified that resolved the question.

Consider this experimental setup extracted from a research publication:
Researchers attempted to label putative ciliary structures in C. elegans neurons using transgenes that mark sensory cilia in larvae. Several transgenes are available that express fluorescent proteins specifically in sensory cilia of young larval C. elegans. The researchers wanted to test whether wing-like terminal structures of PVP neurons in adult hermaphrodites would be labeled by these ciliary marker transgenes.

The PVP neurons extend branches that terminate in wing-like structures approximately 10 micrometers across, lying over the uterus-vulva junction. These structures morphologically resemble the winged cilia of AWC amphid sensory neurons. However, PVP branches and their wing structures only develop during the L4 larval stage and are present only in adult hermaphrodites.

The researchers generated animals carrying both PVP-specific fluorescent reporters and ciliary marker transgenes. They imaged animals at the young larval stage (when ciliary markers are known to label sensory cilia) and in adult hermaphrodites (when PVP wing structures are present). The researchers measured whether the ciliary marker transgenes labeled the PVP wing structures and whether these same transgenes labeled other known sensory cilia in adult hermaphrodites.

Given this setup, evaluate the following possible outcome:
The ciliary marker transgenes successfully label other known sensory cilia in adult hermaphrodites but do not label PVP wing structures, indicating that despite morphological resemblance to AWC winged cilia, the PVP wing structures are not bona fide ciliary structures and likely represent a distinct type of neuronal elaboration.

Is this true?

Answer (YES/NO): NO